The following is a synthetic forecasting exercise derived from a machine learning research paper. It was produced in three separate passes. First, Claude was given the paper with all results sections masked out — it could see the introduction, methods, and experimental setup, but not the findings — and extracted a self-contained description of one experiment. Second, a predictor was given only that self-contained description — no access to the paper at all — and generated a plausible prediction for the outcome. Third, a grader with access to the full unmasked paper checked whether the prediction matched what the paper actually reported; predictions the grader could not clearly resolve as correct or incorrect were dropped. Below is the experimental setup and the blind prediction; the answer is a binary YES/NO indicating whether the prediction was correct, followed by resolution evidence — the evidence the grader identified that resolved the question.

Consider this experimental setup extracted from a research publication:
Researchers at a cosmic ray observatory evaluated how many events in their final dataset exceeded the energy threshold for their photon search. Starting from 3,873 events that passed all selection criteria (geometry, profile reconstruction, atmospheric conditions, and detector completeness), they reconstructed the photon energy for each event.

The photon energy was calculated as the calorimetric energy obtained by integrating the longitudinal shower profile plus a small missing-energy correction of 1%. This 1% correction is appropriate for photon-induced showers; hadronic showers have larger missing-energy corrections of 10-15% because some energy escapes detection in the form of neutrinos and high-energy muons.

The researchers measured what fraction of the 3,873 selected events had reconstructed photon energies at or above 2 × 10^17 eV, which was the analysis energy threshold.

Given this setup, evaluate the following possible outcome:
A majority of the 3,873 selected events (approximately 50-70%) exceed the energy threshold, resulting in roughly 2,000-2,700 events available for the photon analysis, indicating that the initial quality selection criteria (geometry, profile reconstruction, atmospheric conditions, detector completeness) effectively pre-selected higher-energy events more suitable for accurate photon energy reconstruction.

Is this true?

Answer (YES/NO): YES